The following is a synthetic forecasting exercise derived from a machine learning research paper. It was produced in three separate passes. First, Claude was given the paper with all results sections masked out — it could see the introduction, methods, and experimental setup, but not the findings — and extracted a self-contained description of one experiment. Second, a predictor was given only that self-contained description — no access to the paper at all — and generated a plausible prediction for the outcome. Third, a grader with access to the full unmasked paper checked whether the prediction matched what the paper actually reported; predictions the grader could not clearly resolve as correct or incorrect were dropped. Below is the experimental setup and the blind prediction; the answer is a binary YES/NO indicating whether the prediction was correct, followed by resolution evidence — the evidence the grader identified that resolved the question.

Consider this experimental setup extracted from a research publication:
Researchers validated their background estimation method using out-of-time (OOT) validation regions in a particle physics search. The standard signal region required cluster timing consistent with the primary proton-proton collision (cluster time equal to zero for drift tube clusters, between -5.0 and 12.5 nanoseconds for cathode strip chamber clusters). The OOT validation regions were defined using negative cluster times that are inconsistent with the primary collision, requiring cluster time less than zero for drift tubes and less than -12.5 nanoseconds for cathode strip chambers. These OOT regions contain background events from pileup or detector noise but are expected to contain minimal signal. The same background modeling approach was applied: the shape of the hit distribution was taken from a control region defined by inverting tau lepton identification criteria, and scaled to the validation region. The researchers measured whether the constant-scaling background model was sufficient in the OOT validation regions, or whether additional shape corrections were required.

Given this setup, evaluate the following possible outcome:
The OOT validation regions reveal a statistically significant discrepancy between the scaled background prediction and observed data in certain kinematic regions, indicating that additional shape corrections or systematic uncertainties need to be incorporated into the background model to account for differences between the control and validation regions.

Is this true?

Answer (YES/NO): NO